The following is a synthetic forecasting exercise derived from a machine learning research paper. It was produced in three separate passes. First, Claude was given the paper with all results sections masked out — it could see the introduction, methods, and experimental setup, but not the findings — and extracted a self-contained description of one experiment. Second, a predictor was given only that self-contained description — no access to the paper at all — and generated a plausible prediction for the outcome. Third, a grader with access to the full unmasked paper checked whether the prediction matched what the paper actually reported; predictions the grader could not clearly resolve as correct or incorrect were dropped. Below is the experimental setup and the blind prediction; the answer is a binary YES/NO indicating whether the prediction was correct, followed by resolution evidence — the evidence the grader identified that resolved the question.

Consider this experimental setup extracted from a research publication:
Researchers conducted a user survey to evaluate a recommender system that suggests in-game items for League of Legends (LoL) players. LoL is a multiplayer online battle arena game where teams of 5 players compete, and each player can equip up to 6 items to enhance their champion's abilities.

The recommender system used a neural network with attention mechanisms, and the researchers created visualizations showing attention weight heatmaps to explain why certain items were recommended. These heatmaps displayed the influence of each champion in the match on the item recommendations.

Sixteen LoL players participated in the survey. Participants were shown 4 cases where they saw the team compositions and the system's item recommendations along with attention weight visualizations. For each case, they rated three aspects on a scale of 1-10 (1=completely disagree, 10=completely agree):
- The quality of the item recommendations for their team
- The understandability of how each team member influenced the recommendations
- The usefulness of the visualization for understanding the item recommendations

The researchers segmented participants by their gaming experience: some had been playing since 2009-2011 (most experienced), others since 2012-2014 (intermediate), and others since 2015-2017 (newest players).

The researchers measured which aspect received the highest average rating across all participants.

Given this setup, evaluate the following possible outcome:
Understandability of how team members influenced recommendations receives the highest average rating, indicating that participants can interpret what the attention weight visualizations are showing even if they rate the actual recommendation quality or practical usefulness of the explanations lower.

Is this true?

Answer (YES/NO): NO